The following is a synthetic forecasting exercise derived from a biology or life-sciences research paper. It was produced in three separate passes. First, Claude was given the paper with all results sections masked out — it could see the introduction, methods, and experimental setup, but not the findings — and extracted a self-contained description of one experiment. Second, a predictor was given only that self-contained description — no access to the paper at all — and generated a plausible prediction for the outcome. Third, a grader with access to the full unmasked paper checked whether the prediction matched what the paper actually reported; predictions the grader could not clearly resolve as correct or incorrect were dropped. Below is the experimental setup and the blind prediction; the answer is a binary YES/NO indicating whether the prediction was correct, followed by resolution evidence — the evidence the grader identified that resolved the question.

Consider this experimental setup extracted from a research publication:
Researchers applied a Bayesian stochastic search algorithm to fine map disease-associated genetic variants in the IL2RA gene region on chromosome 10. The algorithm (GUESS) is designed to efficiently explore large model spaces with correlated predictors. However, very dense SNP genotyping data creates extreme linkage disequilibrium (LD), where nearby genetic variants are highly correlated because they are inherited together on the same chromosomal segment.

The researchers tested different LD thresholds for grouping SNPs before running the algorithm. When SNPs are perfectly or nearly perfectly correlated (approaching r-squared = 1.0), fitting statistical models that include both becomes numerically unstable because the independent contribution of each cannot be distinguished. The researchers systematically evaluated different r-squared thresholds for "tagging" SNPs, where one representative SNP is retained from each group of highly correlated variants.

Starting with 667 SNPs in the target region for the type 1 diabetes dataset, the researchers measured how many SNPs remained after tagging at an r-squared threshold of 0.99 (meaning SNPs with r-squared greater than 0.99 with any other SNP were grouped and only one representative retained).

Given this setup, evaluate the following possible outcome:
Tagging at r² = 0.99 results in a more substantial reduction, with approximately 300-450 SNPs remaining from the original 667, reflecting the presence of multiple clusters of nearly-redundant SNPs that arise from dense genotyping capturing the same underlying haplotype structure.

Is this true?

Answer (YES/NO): YES